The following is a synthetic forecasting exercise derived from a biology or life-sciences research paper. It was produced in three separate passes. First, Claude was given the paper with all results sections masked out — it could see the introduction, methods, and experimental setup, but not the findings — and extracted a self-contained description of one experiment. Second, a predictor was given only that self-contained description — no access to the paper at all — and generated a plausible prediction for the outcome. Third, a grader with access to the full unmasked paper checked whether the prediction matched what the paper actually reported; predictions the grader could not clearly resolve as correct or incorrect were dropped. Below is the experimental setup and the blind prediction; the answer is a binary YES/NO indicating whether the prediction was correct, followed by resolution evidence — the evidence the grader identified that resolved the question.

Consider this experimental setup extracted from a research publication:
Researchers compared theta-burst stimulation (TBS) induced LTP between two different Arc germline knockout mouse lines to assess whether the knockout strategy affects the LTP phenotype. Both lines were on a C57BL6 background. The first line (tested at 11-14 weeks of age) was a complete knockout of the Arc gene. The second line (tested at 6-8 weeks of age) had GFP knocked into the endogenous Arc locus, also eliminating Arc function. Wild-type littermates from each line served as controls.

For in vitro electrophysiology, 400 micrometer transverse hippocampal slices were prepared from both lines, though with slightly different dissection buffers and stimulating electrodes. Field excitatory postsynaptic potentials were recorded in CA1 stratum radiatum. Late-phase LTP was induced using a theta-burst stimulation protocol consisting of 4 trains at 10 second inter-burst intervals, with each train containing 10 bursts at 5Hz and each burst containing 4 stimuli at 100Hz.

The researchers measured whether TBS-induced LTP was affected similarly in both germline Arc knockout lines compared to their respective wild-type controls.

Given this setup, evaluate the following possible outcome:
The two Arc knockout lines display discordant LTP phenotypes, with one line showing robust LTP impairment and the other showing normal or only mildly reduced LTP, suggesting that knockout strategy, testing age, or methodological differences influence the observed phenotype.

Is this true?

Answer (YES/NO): NO